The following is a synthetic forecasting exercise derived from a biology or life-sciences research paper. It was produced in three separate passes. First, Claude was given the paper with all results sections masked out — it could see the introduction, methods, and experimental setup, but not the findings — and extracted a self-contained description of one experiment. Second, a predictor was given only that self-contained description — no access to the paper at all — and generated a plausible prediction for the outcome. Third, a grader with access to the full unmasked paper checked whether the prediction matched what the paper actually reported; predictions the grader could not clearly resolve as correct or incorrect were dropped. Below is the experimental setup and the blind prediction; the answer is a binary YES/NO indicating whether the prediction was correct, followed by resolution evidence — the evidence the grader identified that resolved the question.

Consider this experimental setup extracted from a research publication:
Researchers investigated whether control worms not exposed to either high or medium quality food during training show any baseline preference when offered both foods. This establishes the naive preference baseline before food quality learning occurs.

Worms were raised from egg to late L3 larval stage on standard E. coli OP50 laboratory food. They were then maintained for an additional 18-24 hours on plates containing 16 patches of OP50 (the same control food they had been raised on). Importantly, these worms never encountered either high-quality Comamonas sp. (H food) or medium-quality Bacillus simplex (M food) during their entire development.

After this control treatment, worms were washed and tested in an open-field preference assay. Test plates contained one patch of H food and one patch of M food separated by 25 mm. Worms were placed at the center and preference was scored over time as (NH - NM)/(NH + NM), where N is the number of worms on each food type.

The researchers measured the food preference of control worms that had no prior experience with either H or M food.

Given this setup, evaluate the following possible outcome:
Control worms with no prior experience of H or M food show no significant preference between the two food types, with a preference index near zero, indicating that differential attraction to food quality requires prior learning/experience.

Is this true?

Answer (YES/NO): NO